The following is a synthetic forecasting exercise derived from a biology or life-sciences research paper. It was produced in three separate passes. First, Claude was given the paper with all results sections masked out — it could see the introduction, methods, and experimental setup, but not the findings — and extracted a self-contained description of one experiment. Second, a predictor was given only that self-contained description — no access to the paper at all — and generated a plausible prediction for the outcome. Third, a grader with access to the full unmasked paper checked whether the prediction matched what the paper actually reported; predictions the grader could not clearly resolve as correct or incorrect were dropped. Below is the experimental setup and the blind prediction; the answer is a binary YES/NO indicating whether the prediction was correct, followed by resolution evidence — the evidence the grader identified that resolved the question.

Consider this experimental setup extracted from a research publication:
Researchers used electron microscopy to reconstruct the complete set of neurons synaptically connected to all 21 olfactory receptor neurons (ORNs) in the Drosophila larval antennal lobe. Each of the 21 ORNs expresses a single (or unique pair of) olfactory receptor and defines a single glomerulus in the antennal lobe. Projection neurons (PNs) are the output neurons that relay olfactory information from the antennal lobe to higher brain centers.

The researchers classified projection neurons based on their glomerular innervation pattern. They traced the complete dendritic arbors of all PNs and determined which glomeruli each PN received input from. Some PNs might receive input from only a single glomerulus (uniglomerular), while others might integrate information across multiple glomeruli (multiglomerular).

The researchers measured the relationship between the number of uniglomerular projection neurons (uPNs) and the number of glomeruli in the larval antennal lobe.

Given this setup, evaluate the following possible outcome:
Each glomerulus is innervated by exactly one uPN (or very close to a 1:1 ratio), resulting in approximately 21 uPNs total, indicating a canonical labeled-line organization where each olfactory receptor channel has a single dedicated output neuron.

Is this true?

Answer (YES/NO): YES